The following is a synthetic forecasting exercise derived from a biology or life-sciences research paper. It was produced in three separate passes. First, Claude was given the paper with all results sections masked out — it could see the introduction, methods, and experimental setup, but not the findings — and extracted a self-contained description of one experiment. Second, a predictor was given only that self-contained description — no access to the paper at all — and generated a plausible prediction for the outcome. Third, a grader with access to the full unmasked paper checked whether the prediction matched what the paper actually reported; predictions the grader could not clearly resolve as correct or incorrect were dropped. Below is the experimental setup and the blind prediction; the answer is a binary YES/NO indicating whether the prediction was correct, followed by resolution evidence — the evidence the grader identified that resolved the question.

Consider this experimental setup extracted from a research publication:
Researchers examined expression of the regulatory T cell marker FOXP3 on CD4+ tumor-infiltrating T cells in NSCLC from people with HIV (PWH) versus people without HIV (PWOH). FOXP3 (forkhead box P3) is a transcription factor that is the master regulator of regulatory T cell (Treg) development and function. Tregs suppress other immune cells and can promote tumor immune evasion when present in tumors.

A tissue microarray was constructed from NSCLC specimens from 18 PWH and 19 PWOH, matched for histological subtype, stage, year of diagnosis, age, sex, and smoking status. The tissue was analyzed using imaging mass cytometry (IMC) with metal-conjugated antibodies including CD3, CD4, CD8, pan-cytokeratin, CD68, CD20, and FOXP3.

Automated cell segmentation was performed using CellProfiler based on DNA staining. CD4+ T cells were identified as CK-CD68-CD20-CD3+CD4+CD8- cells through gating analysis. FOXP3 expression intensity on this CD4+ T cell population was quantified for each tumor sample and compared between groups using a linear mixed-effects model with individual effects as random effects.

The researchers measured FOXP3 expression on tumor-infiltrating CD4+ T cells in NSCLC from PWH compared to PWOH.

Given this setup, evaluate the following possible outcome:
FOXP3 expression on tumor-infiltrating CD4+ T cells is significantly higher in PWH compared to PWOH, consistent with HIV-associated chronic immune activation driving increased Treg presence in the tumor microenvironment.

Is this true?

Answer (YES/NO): NO